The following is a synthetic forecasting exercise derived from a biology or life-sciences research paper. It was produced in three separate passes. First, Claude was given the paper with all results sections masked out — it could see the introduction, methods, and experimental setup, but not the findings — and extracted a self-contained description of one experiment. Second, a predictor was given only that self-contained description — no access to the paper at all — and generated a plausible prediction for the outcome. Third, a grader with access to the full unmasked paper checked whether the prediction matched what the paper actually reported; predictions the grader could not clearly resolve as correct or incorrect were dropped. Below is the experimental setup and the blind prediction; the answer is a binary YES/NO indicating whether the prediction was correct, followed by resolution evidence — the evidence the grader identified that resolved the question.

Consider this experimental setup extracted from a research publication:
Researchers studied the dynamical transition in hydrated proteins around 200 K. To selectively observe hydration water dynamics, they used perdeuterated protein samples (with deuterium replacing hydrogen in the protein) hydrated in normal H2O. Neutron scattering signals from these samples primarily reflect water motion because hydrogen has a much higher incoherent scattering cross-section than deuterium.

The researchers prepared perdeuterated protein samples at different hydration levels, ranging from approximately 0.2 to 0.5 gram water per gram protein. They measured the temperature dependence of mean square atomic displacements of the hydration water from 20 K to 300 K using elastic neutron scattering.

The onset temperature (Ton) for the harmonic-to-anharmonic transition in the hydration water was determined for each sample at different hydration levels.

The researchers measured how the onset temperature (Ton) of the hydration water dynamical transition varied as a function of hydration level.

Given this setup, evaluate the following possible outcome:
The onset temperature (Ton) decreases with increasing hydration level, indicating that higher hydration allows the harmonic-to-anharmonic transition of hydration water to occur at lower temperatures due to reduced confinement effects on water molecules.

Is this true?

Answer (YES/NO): NO